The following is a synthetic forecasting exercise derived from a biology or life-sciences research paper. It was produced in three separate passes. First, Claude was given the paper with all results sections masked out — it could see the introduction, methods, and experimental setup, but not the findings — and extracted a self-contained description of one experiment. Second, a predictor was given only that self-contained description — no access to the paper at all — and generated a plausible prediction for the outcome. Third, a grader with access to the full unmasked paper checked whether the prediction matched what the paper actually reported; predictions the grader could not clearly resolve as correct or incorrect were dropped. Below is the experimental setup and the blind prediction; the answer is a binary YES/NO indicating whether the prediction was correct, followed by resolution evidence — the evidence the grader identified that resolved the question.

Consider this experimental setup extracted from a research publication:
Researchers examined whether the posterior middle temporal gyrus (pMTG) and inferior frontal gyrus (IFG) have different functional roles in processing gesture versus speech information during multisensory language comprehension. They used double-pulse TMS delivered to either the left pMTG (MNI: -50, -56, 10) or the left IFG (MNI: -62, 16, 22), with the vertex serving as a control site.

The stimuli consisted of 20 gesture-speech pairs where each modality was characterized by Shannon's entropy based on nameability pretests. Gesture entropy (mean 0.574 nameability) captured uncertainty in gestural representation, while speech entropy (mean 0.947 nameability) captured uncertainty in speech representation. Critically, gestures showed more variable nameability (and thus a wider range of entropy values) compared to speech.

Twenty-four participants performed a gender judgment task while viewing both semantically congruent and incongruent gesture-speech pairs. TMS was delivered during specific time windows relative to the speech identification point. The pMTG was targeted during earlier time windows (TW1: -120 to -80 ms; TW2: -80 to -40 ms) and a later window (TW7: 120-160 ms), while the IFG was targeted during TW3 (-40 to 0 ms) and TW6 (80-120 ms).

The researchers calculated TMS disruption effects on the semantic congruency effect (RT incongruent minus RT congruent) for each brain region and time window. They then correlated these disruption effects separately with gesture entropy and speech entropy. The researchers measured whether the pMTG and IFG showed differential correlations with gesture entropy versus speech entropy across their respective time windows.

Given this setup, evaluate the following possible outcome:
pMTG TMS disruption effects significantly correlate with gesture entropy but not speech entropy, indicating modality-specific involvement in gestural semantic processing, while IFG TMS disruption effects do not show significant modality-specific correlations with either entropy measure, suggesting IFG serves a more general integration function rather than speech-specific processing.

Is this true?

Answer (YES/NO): NO